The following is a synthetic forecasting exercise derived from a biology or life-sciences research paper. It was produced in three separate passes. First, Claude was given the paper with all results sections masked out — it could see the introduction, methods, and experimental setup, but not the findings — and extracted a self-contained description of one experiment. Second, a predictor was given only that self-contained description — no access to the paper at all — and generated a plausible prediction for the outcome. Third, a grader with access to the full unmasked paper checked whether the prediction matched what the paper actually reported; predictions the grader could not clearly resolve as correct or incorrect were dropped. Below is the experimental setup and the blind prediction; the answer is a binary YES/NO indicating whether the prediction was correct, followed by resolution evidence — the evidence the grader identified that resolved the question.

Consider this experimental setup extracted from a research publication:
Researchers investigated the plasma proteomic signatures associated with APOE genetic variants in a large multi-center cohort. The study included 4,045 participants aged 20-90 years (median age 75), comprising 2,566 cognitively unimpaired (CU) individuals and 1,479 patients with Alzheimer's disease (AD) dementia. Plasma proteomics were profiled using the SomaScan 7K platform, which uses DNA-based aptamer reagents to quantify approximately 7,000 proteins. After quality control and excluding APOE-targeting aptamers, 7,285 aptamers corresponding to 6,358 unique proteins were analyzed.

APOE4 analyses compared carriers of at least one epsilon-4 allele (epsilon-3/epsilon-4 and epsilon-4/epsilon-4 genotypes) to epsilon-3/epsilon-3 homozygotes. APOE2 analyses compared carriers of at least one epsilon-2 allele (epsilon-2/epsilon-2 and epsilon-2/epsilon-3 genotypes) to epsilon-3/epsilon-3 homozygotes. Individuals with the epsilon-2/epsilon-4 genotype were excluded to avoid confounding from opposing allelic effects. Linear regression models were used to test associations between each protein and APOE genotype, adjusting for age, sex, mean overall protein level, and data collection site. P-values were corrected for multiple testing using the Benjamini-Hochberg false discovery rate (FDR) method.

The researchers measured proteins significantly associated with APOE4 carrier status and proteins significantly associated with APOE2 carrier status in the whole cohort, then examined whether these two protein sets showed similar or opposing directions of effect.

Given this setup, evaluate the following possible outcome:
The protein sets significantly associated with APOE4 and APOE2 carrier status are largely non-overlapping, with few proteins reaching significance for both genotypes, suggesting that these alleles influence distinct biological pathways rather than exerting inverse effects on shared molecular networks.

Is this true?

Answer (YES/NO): YES